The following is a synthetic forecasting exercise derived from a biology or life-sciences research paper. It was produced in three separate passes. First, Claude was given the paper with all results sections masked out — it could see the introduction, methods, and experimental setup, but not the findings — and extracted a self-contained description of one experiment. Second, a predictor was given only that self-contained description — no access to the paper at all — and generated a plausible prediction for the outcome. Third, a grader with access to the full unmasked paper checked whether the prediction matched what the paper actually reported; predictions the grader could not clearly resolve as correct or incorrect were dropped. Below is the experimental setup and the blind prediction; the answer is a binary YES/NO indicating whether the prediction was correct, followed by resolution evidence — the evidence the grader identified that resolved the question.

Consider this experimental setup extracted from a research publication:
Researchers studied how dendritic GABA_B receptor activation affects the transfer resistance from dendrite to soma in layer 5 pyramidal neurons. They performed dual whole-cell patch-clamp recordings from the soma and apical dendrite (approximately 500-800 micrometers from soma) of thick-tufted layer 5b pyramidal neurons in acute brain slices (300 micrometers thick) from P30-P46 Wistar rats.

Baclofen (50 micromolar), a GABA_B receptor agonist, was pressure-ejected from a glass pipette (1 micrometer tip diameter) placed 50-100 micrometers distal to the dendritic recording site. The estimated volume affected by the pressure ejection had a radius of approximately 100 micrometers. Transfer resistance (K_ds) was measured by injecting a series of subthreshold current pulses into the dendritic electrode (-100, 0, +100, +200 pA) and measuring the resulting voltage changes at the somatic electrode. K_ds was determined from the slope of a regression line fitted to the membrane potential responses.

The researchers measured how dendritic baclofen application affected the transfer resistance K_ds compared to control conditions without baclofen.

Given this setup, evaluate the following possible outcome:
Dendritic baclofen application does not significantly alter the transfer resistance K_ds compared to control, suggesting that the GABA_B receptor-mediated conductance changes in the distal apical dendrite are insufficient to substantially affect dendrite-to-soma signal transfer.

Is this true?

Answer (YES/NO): NO